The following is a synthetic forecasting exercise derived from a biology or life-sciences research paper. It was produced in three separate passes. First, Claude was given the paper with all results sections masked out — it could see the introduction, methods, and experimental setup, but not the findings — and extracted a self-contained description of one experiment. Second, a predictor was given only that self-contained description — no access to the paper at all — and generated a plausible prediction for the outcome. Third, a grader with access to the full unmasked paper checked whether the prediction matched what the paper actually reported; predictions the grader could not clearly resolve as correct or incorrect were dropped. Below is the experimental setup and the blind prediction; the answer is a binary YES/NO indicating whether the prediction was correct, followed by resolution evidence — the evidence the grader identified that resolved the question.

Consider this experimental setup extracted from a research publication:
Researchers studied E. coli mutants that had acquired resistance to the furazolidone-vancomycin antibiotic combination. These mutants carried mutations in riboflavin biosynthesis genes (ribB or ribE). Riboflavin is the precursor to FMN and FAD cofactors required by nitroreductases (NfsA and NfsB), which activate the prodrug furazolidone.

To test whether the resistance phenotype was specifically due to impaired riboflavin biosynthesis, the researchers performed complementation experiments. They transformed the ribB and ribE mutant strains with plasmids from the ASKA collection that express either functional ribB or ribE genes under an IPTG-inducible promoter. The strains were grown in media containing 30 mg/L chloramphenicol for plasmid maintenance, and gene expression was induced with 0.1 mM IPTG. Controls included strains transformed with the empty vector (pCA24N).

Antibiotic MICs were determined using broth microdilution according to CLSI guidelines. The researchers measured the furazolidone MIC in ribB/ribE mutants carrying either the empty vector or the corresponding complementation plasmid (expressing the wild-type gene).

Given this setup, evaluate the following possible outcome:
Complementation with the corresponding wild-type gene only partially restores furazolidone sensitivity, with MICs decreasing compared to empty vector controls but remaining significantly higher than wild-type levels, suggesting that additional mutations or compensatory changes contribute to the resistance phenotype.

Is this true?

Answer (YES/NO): NO